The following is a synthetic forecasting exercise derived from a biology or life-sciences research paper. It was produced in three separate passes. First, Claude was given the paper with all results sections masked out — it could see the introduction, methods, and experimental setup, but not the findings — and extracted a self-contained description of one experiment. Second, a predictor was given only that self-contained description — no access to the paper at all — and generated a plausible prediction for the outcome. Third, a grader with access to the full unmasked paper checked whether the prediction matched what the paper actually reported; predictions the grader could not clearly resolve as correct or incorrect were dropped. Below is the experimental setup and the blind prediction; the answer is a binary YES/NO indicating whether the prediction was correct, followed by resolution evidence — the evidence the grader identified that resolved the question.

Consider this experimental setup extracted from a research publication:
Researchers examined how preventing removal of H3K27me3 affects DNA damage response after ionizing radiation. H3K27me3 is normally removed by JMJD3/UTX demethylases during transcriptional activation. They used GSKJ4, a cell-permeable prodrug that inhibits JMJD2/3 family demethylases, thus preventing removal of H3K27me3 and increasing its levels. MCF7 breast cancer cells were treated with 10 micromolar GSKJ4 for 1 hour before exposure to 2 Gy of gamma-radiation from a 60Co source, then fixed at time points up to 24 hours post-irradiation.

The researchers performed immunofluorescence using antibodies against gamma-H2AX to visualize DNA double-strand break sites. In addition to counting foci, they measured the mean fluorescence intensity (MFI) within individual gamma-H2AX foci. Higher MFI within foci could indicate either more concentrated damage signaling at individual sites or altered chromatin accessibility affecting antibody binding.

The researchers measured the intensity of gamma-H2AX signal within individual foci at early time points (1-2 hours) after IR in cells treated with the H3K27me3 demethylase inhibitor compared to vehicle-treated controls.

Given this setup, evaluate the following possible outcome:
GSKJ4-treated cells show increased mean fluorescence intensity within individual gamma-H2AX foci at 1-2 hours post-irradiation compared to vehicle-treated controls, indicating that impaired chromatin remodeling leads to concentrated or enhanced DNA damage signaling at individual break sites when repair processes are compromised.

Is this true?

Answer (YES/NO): NO